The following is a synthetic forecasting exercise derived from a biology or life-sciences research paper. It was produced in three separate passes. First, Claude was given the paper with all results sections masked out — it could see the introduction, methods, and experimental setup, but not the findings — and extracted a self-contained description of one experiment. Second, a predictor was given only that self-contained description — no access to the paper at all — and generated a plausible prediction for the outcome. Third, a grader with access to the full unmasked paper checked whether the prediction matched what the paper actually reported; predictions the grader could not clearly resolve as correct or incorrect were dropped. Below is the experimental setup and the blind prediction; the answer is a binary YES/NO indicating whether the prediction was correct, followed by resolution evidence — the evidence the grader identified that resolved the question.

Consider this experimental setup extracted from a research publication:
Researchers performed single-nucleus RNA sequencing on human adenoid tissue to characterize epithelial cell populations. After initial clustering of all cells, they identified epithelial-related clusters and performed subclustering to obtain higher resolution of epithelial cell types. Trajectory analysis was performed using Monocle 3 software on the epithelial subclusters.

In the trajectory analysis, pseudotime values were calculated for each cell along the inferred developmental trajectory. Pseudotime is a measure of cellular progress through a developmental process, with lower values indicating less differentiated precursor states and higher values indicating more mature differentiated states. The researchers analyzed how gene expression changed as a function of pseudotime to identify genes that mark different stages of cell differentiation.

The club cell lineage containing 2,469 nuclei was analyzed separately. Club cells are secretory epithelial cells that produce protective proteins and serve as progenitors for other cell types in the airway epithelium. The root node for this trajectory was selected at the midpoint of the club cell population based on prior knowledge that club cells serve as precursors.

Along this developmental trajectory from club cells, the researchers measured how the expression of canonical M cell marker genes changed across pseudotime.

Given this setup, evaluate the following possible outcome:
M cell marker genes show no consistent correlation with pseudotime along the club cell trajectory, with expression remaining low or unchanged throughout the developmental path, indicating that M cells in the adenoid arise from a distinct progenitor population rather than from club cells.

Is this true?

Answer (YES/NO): NO